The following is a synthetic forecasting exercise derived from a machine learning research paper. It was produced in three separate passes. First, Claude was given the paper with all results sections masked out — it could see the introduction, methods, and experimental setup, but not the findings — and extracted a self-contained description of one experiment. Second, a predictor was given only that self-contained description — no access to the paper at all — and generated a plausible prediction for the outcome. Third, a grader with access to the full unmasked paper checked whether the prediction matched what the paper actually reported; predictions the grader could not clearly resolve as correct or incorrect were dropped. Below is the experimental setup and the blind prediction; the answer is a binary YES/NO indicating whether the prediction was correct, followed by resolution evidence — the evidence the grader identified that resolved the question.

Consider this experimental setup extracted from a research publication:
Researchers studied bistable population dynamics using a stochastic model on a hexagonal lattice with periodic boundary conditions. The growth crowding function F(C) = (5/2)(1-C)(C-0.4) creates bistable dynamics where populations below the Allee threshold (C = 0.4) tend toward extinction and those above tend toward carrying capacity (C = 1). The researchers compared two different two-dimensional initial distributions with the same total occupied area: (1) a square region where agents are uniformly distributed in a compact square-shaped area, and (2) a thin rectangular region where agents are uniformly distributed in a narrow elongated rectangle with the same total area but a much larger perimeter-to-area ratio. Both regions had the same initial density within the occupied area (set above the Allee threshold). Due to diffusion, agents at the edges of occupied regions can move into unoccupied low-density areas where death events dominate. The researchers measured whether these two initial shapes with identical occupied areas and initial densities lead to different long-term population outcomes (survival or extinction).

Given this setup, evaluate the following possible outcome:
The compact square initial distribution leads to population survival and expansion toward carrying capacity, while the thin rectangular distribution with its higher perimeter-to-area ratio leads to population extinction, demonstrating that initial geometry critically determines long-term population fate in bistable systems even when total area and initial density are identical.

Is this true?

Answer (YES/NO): NO